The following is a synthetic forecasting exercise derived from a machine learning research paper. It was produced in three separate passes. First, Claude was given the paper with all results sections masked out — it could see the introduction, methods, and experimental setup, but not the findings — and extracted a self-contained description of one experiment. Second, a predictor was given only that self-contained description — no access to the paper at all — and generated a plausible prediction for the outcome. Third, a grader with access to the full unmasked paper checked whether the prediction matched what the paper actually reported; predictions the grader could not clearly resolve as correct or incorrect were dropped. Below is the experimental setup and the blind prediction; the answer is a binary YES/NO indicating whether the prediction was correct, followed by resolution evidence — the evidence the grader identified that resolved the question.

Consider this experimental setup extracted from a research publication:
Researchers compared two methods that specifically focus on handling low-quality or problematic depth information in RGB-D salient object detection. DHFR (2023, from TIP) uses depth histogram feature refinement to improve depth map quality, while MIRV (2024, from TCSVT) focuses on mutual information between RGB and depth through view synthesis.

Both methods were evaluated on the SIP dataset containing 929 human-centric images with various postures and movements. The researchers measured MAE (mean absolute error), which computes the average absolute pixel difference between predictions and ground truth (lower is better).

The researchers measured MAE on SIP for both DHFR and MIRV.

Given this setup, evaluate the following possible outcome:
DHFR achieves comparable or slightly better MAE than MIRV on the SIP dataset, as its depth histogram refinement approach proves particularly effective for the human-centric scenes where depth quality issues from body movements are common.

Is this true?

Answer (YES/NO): NO